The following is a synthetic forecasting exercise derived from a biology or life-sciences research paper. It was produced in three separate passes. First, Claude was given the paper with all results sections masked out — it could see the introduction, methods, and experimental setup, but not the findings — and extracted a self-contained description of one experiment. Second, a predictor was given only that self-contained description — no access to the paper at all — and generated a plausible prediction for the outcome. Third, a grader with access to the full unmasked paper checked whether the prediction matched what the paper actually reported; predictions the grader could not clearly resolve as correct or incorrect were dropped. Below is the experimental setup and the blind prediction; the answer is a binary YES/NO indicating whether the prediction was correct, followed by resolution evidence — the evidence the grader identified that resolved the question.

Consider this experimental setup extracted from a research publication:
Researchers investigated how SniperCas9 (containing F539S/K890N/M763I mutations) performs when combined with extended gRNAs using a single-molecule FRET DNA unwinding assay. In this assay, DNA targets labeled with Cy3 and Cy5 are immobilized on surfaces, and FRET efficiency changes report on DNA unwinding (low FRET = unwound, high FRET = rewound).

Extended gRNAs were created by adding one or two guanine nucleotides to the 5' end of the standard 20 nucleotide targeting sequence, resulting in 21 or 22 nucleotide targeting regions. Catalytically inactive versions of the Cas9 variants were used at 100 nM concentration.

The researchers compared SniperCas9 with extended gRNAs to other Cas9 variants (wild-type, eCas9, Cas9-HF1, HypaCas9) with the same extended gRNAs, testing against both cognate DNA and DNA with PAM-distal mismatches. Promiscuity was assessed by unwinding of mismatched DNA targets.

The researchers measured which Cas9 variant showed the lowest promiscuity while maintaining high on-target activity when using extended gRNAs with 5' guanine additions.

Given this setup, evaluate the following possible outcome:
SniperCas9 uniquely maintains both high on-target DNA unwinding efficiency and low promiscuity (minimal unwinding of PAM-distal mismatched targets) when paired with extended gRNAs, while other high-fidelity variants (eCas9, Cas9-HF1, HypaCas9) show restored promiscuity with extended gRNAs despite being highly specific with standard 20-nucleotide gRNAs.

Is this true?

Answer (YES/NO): YES